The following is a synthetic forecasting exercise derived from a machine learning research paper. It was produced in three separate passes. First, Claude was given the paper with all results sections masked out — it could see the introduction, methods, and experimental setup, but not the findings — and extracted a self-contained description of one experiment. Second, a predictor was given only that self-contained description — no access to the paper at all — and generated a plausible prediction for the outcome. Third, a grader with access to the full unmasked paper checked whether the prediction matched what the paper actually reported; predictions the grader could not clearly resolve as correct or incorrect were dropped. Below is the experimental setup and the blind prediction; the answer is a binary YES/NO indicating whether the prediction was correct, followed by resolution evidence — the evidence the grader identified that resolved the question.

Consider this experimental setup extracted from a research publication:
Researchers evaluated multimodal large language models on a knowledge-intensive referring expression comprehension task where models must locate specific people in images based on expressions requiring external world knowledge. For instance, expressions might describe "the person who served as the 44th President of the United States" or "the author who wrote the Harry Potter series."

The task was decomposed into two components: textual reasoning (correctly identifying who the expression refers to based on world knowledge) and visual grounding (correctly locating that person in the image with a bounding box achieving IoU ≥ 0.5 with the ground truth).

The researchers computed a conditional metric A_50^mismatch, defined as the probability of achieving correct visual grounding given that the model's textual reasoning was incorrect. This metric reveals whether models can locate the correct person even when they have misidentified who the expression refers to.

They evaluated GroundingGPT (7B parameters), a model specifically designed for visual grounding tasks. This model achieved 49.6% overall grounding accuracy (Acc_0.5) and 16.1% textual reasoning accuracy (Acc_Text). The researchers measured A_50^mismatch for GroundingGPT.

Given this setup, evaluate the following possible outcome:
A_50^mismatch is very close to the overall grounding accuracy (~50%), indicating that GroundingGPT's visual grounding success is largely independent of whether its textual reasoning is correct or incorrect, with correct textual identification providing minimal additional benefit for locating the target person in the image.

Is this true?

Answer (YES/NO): NO